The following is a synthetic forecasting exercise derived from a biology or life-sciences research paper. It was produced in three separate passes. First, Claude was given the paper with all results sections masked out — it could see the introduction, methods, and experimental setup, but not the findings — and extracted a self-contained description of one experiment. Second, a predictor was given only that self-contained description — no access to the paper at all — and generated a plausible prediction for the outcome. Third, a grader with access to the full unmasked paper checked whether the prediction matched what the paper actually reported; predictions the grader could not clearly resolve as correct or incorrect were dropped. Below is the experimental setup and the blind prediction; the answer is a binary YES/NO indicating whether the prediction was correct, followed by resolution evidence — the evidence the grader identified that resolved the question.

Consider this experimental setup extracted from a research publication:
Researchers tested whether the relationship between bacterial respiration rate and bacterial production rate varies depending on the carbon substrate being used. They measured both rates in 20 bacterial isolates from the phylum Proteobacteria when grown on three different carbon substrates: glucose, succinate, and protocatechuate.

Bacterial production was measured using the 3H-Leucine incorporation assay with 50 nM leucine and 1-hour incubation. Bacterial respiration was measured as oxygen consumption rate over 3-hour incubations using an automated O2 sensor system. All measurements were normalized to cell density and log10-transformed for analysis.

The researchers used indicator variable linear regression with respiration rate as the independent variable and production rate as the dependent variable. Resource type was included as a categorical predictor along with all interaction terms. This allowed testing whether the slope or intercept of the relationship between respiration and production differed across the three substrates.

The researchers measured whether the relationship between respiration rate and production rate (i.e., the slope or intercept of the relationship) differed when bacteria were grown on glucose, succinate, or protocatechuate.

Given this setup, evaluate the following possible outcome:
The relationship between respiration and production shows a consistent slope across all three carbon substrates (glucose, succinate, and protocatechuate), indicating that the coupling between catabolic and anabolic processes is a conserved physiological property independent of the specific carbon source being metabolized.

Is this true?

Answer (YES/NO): YES